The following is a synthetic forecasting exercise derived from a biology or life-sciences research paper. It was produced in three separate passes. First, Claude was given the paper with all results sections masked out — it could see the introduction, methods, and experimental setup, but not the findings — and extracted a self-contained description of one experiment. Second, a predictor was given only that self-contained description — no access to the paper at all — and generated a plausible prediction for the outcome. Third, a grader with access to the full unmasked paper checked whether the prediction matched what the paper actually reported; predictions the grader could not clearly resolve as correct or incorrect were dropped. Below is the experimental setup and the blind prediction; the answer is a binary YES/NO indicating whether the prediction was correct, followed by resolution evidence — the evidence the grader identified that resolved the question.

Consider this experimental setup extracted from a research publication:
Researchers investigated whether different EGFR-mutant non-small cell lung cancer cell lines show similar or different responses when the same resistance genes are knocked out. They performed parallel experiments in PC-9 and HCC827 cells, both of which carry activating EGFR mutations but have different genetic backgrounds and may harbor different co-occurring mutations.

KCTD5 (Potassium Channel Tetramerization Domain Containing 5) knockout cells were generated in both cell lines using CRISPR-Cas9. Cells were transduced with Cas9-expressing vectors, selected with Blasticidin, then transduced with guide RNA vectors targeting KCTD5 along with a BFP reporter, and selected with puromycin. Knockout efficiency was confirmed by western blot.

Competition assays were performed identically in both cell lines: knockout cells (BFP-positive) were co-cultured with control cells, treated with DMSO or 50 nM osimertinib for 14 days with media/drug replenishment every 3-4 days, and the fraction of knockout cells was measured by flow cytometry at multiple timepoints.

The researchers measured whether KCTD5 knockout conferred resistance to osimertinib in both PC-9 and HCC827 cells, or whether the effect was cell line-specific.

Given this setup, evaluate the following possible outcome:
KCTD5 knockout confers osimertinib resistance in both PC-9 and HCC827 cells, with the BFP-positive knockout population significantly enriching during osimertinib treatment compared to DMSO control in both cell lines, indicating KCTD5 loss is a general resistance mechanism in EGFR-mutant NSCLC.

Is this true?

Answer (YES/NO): NO